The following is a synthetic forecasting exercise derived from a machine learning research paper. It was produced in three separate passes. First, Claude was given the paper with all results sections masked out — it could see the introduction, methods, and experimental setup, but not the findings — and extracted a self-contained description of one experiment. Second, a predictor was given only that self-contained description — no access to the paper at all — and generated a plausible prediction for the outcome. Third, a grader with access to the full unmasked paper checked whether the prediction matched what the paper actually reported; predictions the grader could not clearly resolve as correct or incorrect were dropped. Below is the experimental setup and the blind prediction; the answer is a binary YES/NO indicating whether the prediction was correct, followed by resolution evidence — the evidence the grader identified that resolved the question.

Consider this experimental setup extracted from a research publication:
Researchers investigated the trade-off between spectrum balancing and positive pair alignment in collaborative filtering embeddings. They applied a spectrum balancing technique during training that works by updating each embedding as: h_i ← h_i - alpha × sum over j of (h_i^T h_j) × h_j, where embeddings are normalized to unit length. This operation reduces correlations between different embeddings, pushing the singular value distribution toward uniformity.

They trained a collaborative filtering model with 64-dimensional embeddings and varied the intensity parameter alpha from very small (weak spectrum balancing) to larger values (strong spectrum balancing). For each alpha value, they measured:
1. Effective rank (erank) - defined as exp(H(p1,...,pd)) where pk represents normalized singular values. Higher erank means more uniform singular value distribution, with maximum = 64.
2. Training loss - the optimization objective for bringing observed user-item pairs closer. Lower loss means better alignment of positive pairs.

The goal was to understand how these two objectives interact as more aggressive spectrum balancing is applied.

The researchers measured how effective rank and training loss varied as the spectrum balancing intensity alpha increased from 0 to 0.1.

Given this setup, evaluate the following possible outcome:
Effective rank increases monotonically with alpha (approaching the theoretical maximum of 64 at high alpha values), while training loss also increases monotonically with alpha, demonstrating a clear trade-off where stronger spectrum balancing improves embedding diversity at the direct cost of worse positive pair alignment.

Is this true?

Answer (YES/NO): YES